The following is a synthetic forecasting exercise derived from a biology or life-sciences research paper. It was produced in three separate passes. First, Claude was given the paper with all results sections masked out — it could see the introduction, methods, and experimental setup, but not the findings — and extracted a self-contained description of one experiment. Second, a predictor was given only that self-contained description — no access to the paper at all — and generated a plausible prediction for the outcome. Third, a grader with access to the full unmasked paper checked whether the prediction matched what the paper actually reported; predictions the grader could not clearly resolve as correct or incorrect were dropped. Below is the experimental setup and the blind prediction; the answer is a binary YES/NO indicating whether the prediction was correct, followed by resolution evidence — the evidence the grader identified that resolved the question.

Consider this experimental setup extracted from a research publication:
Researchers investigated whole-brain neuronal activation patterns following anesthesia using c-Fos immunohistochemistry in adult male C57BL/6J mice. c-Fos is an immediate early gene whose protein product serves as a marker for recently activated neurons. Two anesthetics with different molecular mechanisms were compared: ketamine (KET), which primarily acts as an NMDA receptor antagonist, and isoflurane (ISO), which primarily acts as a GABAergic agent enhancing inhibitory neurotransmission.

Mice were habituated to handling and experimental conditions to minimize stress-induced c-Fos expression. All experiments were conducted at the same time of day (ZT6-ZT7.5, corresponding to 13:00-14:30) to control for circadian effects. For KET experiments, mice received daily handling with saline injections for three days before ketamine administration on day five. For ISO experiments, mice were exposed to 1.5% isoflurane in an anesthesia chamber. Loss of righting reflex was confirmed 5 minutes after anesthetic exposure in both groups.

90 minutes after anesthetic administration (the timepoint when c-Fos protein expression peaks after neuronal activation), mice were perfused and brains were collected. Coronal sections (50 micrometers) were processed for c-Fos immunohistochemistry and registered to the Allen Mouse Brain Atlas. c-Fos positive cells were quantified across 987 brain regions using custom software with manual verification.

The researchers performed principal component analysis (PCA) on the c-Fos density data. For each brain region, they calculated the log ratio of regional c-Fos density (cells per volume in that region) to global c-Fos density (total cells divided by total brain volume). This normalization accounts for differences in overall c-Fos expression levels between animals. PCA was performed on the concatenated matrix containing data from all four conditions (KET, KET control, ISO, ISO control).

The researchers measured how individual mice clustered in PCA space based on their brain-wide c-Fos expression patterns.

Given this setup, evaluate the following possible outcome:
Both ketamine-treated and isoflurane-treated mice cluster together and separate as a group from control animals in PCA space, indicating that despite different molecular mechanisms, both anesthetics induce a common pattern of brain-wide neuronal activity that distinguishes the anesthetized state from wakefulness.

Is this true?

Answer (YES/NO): NO